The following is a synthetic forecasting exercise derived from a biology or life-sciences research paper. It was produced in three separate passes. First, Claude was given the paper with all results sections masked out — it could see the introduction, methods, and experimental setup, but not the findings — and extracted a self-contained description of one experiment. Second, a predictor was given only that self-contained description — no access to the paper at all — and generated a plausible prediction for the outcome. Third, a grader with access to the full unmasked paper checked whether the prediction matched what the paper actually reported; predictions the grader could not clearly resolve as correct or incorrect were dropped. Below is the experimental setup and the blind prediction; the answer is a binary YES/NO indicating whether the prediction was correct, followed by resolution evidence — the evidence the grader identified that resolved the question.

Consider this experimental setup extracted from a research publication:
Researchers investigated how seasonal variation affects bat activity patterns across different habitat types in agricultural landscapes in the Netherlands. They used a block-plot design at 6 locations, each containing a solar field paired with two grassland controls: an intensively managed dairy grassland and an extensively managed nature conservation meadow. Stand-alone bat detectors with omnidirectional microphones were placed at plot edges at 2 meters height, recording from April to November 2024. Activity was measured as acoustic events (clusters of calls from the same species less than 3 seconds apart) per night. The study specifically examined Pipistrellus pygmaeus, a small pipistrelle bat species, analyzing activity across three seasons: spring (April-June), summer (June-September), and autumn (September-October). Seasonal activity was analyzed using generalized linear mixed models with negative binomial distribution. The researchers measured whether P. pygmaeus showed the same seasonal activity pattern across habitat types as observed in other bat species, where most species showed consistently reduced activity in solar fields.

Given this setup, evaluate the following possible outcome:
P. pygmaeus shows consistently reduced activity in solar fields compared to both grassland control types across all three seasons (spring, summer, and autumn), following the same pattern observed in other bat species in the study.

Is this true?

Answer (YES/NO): NO